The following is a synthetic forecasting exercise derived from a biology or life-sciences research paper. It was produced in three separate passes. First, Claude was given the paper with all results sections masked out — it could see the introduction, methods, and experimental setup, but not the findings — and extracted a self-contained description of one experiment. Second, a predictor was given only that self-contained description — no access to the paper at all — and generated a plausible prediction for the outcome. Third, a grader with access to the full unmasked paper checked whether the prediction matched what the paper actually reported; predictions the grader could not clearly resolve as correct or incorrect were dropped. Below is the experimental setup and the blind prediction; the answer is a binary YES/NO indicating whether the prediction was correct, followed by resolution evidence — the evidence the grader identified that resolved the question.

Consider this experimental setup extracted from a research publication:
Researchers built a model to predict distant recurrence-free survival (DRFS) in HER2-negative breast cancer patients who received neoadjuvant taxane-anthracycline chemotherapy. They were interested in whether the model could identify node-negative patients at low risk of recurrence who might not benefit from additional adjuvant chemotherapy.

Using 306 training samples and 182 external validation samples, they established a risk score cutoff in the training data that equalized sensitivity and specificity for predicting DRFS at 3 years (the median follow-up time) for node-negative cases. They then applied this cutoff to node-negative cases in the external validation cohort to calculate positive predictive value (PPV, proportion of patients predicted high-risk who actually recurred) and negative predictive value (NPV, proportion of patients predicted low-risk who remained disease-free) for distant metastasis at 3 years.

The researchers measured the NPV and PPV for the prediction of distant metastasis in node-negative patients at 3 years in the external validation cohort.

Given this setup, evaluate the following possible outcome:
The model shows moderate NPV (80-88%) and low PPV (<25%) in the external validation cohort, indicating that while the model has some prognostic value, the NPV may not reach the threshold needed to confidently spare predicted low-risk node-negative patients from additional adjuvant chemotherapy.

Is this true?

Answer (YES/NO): NO